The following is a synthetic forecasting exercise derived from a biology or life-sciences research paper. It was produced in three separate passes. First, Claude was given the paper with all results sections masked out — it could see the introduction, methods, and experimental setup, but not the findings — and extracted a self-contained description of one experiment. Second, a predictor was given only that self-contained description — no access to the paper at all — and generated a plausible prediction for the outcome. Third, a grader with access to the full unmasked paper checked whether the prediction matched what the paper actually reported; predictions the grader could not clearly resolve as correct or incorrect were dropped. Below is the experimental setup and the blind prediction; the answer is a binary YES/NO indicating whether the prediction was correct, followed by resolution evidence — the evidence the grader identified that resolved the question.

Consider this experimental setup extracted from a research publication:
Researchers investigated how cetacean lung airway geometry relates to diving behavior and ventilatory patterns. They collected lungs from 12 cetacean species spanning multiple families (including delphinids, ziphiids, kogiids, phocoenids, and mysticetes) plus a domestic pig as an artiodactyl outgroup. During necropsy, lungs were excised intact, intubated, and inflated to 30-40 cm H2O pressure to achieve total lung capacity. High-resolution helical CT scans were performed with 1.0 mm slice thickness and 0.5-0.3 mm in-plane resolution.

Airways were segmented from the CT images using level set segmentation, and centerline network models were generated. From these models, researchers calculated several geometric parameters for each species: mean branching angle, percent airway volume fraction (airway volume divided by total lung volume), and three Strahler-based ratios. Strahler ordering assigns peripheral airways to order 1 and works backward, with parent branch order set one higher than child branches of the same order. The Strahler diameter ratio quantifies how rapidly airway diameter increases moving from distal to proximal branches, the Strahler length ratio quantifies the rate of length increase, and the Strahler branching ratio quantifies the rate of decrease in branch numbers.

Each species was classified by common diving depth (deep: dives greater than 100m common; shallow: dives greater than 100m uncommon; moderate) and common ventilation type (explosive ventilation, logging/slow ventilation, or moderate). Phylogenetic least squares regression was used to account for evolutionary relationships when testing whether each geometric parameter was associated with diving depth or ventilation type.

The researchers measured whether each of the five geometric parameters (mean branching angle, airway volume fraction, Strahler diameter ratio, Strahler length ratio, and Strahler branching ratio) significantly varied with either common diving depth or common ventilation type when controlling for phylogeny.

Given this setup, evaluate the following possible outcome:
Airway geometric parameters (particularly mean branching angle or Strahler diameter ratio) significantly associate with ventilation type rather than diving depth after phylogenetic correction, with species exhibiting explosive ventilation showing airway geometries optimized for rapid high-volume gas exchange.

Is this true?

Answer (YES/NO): NO